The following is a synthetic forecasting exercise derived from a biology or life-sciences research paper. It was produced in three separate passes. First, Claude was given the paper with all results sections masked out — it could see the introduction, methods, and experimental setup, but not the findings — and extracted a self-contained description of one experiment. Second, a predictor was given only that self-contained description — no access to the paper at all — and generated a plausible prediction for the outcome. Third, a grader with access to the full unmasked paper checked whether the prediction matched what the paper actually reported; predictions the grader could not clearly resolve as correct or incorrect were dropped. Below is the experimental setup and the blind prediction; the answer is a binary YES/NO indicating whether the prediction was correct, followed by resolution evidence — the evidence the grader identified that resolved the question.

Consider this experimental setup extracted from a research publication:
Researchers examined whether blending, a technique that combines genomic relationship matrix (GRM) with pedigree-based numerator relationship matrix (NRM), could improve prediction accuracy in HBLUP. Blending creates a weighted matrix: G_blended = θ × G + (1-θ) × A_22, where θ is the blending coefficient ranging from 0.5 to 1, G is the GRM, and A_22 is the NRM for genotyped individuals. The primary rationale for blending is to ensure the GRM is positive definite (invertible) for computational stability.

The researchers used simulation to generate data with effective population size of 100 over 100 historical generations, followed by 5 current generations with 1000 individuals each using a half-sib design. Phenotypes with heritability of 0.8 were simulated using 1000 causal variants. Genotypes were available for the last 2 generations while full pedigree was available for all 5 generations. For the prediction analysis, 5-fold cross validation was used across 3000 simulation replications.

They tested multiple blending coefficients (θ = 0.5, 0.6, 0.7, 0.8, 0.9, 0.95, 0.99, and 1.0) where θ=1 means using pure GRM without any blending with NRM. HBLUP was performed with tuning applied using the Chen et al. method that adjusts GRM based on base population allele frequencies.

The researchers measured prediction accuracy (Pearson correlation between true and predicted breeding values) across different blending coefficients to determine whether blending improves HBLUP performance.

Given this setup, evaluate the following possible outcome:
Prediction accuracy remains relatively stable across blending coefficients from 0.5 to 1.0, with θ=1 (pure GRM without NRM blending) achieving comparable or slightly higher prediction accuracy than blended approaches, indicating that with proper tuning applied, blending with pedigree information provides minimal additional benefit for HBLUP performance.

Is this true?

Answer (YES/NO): NO